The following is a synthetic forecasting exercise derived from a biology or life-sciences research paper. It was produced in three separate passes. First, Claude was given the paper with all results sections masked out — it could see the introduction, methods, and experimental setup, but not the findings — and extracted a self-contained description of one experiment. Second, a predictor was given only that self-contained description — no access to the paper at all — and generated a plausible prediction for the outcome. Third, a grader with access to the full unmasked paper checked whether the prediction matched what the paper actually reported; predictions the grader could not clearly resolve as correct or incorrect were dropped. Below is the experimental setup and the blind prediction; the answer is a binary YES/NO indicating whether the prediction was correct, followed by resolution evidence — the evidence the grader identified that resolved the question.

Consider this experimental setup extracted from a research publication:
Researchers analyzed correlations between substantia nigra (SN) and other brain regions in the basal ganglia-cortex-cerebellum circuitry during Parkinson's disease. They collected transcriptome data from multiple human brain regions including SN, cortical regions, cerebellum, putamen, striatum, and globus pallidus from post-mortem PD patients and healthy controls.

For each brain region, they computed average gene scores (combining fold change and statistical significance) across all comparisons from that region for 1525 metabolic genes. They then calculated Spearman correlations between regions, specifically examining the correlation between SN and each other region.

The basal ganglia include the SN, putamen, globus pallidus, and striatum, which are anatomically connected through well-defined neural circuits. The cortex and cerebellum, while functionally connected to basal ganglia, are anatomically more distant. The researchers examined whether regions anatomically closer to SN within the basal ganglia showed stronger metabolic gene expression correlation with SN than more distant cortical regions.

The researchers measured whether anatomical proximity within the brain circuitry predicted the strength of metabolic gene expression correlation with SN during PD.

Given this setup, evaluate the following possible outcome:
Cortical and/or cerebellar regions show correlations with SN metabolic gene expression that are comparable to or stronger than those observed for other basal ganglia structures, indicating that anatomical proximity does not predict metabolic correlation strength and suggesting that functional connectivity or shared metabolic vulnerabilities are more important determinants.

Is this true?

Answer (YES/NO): YES